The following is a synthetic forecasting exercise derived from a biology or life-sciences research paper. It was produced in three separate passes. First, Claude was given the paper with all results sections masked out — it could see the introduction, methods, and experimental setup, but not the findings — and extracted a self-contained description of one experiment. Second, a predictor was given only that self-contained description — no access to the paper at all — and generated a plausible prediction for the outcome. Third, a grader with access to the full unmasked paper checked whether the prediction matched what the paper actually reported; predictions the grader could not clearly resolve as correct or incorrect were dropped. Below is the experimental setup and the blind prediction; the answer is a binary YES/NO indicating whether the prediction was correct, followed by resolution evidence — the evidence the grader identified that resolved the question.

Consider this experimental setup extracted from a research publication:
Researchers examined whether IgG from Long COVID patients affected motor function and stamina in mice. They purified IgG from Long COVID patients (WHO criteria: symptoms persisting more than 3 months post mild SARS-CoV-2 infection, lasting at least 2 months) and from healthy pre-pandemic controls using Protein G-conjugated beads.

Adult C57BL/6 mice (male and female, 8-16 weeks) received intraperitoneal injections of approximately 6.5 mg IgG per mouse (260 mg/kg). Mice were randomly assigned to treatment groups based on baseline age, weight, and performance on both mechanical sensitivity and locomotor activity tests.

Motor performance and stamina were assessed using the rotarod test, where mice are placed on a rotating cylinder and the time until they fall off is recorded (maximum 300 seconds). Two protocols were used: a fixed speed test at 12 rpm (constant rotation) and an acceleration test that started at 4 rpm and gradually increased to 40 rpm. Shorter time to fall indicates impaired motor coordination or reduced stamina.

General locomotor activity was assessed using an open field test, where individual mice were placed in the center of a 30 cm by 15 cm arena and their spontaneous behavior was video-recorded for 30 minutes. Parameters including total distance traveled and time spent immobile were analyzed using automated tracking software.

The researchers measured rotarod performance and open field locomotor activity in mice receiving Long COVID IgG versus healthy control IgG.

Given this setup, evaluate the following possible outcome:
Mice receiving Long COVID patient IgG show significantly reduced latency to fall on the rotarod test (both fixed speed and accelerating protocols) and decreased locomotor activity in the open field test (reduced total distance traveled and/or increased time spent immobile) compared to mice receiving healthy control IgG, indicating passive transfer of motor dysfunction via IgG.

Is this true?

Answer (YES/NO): NO